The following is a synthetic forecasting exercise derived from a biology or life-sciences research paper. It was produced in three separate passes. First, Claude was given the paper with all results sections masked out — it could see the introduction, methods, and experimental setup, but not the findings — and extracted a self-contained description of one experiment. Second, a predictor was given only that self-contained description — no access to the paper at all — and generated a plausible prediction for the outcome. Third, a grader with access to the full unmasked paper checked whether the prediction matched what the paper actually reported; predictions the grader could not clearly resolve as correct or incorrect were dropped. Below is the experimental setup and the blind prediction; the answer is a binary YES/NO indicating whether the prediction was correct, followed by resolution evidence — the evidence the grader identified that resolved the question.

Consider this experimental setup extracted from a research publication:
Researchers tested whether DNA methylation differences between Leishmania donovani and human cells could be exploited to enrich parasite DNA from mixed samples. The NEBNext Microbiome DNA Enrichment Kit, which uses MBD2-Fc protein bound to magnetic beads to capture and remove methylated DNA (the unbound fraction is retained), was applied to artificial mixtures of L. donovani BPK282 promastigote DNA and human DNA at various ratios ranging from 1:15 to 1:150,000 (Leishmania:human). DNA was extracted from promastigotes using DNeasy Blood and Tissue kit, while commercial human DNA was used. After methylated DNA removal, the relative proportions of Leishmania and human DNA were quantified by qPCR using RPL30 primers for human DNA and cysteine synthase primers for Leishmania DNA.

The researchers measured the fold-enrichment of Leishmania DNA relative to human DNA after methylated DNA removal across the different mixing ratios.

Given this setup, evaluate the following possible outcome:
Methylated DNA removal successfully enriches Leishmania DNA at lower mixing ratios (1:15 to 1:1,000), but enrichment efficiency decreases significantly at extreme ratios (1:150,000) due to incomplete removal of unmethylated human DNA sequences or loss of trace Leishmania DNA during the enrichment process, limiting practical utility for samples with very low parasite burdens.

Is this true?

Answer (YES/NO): NO